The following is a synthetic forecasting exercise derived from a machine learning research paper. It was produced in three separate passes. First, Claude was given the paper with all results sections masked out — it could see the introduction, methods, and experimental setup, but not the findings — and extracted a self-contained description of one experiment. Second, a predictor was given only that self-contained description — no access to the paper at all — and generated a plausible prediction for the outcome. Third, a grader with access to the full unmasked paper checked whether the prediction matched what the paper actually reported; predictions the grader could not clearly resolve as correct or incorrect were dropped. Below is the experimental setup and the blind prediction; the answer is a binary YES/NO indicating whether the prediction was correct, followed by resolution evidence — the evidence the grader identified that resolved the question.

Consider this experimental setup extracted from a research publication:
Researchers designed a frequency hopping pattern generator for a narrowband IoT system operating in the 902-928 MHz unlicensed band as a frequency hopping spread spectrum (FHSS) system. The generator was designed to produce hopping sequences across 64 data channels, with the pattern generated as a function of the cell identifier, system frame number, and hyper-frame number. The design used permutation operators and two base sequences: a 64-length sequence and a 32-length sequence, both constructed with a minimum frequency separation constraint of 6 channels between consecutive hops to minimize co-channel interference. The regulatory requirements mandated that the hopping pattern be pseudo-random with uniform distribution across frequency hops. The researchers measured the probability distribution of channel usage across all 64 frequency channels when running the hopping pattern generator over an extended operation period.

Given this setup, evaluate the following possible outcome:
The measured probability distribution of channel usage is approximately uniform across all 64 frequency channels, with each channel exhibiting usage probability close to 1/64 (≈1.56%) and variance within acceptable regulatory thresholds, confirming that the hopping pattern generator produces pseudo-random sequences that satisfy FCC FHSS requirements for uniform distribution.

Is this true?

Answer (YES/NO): NO